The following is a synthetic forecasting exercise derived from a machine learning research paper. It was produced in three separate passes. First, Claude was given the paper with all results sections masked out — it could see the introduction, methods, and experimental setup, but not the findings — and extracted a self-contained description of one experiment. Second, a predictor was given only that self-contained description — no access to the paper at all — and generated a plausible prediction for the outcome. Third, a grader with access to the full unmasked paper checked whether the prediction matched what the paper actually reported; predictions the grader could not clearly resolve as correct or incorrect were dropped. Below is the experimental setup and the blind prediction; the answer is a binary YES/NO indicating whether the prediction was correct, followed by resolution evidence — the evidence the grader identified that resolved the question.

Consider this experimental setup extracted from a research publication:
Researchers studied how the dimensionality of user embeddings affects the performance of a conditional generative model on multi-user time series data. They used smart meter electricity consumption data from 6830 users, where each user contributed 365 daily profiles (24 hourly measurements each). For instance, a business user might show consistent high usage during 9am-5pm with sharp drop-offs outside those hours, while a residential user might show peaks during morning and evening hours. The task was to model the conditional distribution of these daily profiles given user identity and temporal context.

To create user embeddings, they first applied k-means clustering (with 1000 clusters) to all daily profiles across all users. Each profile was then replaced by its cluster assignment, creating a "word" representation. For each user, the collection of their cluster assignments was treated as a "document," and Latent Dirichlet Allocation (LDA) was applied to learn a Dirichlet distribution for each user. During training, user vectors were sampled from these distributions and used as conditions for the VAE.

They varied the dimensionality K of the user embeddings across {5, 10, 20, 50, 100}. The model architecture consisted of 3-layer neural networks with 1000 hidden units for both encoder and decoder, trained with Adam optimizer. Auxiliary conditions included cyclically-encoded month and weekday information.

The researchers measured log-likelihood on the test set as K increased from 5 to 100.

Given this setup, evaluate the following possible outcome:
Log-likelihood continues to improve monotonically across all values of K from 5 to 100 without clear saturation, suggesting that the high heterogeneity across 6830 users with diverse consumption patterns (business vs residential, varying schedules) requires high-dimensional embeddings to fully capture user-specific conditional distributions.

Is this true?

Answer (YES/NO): NO